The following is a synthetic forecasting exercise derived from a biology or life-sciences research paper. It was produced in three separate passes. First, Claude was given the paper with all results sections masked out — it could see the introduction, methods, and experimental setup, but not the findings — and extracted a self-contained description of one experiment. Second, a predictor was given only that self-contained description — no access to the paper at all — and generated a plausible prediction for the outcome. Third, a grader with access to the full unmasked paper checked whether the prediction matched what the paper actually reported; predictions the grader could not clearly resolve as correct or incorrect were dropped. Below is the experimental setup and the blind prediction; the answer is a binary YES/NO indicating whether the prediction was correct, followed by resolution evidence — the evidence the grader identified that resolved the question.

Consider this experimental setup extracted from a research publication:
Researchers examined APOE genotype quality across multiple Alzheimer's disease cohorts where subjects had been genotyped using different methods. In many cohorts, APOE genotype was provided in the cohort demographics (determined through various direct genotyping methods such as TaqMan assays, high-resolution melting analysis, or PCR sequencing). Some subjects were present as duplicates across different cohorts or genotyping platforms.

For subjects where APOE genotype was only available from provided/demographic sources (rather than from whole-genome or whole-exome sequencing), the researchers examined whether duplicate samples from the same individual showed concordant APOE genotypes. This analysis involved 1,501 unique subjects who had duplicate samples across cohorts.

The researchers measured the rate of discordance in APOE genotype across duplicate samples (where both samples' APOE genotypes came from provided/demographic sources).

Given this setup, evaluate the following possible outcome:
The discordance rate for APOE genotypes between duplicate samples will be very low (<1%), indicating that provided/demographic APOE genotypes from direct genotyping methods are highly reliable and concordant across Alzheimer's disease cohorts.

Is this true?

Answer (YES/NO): NO